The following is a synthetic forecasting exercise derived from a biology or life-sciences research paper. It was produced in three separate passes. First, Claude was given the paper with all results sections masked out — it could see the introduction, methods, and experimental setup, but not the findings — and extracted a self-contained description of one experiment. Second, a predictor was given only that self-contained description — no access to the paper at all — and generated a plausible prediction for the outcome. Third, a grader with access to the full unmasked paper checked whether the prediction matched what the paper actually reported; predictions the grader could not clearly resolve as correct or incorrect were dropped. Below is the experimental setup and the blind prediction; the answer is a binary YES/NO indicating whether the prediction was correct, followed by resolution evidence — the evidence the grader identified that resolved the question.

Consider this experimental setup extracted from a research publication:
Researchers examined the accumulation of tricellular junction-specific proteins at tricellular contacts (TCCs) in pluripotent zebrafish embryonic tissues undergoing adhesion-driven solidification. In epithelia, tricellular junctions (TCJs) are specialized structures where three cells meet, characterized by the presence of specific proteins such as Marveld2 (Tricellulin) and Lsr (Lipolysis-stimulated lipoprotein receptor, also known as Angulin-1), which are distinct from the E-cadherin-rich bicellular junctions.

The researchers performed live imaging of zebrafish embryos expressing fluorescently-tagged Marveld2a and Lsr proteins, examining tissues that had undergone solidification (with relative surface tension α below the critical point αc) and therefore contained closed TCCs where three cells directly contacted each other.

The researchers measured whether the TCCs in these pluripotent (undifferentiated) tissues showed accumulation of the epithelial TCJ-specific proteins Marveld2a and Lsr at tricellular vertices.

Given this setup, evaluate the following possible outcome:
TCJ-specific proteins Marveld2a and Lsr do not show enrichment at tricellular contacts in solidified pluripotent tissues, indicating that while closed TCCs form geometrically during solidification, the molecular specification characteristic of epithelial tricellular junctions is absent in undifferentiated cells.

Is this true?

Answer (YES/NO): NO